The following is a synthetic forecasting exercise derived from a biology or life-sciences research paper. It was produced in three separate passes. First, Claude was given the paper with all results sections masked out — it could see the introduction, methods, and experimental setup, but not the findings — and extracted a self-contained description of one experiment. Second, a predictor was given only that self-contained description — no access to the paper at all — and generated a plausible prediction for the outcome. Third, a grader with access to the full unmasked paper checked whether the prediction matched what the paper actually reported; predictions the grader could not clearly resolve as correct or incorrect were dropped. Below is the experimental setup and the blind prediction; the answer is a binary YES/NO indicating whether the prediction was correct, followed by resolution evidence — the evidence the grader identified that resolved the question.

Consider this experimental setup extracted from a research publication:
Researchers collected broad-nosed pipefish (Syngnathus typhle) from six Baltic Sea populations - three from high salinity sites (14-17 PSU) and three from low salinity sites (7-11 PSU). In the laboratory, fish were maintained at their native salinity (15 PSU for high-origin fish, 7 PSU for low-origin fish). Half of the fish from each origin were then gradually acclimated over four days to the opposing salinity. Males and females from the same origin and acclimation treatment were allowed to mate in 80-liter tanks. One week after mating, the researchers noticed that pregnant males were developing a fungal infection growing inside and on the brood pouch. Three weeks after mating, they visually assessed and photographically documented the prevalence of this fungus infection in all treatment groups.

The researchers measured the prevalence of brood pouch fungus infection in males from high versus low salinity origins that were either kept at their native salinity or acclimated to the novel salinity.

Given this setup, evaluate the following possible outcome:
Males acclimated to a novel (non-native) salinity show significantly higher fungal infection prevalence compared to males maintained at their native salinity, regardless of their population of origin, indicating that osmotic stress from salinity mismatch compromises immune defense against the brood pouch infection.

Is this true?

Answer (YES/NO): NO